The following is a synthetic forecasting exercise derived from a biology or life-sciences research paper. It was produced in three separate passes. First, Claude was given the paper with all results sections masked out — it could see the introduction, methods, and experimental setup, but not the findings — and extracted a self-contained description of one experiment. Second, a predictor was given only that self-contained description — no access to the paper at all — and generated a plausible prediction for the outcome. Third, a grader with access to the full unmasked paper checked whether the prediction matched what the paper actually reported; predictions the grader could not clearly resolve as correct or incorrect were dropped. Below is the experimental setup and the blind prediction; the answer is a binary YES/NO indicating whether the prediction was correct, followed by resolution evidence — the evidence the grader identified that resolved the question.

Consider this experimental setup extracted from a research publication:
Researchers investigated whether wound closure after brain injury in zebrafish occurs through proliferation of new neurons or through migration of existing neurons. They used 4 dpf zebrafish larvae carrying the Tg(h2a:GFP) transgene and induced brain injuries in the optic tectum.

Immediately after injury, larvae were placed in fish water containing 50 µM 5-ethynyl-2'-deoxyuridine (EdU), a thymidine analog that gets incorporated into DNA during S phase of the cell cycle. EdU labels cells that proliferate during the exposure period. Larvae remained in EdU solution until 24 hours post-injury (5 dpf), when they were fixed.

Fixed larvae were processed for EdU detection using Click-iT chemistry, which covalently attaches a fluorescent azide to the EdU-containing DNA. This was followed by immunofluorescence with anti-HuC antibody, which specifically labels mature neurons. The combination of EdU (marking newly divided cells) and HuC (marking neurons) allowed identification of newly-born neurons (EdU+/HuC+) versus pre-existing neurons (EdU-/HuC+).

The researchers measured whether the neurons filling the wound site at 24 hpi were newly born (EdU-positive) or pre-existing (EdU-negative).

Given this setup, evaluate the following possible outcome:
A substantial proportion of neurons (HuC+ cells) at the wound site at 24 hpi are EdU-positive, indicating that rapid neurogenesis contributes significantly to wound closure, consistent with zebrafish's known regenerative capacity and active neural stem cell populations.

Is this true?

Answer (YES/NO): NO